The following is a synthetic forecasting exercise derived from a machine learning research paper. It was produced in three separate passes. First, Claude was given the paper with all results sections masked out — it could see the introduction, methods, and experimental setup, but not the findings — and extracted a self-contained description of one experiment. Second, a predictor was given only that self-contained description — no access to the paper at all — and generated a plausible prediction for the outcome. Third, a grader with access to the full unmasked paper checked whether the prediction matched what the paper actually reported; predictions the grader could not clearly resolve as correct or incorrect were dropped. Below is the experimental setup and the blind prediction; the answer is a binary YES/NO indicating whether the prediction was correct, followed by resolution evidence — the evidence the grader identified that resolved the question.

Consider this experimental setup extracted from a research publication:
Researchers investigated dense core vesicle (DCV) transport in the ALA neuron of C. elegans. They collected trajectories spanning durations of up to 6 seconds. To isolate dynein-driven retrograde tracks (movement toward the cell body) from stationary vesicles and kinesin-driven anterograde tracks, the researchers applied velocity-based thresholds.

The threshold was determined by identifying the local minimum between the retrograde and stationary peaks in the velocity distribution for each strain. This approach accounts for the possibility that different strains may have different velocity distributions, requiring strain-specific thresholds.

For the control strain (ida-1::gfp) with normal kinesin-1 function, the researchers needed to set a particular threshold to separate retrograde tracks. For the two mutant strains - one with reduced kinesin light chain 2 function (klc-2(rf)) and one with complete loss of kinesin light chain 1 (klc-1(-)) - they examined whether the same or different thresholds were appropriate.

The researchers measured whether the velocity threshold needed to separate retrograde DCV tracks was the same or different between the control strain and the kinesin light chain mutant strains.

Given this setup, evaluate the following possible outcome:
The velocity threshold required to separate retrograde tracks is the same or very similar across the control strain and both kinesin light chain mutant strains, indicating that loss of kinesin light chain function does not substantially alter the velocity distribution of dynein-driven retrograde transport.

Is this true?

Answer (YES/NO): NO